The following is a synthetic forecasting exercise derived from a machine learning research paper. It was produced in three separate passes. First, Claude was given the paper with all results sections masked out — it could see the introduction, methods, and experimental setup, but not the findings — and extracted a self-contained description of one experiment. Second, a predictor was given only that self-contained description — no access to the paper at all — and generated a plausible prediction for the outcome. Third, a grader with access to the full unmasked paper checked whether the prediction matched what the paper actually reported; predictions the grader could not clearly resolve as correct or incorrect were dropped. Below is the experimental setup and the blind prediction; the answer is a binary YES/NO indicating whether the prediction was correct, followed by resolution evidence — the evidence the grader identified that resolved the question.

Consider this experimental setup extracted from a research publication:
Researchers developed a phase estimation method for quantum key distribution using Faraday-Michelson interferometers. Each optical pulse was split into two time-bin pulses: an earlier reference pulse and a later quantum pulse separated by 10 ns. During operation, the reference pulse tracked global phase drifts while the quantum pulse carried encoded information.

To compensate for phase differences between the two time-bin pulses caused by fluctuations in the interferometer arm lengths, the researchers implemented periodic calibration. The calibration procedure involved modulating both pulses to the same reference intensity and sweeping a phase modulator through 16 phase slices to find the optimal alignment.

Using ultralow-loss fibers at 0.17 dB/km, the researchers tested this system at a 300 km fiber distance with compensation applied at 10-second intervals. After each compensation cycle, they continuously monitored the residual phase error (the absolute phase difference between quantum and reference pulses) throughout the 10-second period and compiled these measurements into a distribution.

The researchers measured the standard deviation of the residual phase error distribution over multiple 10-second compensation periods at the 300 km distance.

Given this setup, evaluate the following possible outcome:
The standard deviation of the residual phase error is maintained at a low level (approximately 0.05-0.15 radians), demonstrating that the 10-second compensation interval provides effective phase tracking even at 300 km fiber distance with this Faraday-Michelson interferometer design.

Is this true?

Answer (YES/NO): YES